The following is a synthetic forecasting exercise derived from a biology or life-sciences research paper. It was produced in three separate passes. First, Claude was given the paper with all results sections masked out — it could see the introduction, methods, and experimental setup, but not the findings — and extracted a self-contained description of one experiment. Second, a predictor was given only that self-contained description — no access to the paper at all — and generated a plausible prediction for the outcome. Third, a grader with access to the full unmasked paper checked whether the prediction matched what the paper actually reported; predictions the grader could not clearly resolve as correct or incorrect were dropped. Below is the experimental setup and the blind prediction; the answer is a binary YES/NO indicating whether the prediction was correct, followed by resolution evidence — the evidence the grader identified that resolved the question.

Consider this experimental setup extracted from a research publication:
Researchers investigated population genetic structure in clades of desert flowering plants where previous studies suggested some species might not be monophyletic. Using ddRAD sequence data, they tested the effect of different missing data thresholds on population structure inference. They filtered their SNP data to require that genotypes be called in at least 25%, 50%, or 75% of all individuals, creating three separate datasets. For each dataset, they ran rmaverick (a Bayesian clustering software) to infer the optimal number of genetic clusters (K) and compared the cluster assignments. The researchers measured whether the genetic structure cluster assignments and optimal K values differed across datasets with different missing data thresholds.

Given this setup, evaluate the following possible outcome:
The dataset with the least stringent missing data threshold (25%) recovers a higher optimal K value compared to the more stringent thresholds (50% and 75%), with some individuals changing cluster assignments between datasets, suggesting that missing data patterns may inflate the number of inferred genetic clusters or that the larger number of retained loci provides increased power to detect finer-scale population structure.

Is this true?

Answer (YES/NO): NO